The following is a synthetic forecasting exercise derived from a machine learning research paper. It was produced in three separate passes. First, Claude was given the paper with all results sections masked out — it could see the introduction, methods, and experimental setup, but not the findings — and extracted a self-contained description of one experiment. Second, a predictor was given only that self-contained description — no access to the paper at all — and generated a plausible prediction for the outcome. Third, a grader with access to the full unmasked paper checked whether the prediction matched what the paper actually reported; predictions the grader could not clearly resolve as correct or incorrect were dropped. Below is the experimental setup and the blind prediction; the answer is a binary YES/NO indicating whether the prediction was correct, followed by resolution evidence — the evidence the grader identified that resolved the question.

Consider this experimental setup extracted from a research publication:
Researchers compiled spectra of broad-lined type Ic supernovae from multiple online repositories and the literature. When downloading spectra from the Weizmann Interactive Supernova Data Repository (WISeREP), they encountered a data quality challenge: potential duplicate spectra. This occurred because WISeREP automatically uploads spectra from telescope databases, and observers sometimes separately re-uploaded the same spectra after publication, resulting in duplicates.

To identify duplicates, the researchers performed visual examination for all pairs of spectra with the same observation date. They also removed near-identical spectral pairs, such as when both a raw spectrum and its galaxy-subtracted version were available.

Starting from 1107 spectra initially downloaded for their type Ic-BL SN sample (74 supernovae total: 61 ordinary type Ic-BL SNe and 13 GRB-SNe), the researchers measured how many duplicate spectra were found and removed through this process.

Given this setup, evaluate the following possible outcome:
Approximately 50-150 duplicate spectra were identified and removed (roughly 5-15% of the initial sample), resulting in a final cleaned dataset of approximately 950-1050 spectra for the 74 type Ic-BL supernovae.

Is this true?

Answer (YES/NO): NO